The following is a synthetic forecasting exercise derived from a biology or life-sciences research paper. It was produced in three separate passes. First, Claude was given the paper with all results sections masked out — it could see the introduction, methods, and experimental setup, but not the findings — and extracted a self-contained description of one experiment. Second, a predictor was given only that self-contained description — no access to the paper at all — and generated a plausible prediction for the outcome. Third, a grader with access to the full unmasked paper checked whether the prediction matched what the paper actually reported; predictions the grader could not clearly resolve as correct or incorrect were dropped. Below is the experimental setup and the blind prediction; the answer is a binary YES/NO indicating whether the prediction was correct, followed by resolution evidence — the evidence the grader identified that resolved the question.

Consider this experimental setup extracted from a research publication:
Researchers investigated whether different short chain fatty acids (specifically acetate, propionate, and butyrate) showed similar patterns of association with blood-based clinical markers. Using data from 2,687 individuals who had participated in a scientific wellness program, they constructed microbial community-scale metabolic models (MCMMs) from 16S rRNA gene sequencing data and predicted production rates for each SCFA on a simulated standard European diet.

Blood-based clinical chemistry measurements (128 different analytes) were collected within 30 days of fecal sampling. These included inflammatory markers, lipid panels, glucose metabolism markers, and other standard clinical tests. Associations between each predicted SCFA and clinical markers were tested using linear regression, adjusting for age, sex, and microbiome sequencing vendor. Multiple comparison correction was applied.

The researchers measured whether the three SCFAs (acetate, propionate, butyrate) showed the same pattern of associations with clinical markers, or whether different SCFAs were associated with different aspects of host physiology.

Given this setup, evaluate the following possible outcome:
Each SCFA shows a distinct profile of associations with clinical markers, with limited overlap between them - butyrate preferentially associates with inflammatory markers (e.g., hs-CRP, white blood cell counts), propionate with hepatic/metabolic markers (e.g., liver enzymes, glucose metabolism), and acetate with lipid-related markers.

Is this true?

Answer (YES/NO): NO